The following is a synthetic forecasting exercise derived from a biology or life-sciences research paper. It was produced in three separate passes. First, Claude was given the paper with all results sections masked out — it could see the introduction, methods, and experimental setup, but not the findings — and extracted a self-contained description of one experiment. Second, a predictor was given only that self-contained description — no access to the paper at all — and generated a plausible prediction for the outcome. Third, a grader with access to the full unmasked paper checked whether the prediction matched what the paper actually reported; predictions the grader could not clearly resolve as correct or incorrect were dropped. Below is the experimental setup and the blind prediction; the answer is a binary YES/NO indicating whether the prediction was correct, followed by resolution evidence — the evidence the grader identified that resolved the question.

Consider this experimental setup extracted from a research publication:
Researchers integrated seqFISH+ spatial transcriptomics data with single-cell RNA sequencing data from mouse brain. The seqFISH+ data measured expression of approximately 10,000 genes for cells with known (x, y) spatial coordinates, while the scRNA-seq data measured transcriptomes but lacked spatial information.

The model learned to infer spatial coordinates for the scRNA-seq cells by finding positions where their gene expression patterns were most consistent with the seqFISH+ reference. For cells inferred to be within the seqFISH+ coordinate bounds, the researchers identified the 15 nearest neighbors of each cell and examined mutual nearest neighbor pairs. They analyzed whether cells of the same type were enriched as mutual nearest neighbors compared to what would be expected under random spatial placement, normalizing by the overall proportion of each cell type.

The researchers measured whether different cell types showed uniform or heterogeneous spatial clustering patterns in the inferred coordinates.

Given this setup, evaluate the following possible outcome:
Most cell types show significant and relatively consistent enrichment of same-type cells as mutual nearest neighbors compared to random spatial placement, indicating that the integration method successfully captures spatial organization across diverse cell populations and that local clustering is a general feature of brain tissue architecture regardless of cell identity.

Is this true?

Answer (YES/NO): NO